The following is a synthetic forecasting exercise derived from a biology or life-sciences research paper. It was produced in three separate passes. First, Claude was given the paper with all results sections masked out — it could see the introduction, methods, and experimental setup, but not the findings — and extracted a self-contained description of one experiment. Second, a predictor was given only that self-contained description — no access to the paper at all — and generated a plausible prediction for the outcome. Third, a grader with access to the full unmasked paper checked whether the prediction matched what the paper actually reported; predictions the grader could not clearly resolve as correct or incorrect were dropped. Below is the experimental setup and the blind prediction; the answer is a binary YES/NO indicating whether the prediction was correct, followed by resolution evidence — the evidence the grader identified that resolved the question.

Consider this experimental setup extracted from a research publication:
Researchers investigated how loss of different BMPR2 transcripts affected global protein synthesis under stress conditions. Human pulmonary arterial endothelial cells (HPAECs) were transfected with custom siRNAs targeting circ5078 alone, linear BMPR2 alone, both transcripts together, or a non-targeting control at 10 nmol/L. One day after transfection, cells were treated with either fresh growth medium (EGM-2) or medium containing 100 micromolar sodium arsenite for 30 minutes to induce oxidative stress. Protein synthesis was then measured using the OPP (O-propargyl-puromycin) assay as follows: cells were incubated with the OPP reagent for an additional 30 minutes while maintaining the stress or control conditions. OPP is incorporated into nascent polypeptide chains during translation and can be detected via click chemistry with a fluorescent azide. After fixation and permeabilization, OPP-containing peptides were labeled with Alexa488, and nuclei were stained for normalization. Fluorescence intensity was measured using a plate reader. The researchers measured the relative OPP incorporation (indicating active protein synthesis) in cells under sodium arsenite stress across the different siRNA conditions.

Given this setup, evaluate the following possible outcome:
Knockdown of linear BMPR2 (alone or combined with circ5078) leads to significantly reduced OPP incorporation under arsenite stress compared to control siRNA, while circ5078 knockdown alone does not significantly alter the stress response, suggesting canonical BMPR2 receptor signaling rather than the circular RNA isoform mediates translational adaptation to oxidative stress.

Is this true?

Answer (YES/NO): NO